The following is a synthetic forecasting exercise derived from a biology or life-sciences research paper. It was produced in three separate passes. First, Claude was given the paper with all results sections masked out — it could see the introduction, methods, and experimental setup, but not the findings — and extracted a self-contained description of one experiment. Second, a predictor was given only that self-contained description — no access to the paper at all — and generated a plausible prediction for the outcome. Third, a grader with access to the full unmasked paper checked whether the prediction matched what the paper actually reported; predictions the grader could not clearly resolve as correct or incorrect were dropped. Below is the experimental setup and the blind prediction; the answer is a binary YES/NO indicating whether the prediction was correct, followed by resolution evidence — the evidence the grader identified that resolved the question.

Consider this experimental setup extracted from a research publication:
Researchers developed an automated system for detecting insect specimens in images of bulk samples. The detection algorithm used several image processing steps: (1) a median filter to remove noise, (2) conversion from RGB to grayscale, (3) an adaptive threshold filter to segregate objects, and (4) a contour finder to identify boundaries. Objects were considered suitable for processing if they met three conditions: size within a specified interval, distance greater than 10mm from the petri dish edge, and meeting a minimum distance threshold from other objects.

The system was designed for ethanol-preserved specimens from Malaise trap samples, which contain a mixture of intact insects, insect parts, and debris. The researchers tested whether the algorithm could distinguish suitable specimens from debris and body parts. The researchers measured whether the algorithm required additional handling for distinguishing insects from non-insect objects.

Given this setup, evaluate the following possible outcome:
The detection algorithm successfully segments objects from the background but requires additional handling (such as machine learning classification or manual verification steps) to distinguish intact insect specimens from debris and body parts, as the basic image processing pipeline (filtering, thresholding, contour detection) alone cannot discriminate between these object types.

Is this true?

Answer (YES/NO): YES